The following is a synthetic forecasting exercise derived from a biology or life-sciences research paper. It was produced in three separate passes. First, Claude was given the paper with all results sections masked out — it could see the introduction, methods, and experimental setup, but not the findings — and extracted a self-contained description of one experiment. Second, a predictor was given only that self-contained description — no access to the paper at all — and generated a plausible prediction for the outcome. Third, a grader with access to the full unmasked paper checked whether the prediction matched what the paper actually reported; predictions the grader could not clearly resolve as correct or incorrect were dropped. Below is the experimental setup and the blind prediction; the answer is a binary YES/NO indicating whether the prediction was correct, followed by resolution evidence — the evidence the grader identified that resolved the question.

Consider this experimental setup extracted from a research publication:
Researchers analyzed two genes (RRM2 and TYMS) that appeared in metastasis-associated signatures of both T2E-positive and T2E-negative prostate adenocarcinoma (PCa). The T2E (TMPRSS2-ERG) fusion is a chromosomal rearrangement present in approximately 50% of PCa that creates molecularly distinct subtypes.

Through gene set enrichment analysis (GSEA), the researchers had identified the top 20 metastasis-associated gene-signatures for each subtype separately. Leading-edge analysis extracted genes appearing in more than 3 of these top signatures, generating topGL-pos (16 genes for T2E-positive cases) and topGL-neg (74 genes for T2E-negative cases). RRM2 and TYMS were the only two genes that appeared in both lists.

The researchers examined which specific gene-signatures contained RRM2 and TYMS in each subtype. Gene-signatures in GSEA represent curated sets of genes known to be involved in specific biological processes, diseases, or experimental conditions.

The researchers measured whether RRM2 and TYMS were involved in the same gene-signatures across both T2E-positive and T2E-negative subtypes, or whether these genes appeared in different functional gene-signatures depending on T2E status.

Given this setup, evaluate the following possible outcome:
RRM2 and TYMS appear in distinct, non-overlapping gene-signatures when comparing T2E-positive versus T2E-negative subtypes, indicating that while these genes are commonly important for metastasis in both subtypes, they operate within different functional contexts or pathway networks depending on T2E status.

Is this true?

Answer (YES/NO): YES